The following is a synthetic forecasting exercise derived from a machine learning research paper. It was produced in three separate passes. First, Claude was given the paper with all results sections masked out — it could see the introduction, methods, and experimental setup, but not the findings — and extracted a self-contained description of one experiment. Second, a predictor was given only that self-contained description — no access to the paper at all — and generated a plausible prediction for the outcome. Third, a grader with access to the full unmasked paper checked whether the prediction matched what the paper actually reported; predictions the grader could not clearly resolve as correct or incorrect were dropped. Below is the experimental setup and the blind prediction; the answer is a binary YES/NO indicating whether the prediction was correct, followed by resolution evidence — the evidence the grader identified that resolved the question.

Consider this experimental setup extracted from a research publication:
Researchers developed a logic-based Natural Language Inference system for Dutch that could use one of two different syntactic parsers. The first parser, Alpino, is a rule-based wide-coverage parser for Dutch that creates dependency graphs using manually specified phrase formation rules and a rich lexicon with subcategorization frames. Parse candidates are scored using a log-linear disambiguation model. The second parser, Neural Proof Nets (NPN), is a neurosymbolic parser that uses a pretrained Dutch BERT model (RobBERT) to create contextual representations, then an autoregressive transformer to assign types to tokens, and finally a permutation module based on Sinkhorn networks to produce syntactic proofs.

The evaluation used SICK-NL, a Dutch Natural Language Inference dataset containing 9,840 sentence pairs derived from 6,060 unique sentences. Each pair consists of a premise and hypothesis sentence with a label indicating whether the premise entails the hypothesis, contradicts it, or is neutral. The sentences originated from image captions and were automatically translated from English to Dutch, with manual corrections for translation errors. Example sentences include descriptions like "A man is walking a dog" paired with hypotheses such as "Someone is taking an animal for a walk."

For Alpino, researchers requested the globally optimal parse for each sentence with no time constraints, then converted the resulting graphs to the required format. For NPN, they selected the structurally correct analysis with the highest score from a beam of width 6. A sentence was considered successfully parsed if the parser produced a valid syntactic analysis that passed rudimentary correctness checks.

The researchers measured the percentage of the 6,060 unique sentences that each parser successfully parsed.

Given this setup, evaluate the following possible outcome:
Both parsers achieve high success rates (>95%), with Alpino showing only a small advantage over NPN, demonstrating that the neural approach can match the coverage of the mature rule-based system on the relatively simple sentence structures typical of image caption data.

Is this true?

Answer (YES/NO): YES